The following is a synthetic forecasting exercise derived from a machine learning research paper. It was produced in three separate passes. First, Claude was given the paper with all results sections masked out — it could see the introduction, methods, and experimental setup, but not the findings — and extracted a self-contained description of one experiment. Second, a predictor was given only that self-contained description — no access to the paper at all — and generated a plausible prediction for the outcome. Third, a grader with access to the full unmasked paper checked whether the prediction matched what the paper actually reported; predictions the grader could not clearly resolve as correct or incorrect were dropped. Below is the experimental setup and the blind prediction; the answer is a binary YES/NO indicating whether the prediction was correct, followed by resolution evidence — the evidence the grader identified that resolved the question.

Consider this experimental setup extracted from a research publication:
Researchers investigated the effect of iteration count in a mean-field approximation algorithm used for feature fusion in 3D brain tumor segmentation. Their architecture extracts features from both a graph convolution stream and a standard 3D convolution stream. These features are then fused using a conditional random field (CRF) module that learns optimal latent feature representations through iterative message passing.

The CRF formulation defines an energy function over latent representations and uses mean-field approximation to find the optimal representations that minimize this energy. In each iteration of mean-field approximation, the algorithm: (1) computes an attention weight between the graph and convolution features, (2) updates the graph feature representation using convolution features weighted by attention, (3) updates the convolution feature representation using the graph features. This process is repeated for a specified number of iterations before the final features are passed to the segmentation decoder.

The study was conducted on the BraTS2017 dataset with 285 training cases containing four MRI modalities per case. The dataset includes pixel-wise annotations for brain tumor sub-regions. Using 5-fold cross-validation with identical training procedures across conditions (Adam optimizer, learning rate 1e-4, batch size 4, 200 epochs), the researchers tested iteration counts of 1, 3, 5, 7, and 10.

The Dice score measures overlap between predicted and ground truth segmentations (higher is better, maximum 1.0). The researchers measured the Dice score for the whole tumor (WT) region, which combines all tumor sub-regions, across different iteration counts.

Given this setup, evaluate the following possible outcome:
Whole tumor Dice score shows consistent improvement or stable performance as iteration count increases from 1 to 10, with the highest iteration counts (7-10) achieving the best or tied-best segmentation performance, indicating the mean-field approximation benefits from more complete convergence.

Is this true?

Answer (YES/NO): NO